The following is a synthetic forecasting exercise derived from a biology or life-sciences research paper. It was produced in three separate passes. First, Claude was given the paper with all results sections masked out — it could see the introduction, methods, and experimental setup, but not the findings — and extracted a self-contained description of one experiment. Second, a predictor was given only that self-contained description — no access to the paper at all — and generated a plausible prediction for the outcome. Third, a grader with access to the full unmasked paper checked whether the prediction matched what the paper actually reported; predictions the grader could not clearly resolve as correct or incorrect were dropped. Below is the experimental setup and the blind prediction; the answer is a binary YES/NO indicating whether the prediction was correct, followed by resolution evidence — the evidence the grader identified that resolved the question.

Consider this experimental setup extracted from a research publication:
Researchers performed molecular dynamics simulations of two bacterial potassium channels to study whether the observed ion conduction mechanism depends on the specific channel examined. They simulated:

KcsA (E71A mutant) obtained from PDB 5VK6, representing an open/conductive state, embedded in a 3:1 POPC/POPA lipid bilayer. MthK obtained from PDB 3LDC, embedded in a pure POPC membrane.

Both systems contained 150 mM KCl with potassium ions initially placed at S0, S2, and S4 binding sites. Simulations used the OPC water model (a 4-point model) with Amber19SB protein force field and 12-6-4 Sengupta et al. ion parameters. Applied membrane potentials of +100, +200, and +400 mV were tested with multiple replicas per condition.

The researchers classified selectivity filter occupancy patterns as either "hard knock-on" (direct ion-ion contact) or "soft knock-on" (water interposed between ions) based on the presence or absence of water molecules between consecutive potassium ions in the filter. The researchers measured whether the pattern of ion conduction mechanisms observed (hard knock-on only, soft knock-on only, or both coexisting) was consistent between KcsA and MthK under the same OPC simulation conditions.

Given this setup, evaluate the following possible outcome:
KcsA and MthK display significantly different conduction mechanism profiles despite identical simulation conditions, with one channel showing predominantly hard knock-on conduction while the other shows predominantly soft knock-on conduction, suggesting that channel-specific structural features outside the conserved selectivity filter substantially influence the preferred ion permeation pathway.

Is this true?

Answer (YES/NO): NO